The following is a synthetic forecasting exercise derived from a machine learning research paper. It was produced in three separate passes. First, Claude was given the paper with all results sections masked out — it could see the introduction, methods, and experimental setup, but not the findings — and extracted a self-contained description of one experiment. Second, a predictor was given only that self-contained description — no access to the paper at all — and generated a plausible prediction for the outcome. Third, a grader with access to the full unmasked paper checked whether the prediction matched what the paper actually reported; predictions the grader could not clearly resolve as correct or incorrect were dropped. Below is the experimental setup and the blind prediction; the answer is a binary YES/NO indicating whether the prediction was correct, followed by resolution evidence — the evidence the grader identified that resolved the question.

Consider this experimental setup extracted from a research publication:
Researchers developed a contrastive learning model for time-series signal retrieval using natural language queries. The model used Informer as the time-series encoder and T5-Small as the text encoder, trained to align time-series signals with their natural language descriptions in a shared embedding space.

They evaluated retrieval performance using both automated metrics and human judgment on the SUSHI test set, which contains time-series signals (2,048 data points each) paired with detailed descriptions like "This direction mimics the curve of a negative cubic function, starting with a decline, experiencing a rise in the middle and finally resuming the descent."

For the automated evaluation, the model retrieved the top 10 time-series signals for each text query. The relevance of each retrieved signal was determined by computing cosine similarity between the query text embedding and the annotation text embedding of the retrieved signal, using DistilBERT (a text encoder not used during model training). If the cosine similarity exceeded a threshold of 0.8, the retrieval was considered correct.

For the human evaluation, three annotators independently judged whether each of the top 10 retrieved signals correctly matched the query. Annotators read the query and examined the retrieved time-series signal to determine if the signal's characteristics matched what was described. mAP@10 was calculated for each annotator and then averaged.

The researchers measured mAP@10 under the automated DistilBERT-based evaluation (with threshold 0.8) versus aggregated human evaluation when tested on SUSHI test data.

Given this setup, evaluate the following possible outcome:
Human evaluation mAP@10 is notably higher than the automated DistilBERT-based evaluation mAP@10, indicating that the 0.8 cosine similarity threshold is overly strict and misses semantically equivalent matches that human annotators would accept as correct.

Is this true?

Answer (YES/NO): NO